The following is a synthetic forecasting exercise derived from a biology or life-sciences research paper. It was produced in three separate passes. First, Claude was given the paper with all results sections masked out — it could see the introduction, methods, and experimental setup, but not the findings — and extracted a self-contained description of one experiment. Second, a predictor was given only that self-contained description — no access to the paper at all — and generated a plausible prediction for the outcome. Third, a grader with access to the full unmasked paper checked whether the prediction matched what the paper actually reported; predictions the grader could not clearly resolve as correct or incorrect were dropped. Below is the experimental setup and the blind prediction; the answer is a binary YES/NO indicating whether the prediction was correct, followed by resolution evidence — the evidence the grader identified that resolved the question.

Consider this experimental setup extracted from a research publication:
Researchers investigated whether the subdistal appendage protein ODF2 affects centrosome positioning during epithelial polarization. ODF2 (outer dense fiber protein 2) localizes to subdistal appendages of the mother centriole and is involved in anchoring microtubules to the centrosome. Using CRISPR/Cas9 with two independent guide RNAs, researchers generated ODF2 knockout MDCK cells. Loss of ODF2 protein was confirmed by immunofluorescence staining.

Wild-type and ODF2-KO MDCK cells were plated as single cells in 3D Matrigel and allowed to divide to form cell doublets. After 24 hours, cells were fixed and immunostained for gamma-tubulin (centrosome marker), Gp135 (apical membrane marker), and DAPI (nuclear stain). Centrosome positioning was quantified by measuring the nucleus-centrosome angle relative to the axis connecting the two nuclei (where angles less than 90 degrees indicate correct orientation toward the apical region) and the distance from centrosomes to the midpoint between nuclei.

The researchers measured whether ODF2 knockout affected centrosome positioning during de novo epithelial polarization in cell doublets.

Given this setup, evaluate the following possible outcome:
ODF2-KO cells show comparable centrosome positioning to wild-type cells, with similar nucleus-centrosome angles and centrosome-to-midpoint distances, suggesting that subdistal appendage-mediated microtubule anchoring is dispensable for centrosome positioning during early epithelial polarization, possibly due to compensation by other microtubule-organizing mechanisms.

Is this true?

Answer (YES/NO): YES